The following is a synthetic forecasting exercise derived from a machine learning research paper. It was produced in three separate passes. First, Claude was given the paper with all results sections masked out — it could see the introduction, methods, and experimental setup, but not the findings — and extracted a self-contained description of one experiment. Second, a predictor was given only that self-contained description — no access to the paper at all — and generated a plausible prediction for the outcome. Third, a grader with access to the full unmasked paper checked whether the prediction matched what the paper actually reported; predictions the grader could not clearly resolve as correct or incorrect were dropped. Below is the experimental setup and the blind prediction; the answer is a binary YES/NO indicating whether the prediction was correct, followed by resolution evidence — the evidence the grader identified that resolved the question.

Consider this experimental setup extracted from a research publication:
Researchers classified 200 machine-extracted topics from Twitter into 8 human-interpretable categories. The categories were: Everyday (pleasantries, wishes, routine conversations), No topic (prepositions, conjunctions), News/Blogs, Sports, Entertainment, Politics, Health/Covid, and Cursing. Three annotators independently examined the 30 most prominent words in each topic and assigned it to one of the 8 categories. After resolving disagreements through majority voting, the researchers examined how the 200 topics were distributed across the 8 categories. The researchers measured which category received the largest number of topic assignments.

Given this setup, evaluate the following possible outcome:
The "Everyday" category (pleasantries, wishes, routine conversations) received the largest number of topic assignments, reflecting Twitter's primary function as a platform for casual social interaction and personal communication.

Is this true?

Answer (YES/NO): YES